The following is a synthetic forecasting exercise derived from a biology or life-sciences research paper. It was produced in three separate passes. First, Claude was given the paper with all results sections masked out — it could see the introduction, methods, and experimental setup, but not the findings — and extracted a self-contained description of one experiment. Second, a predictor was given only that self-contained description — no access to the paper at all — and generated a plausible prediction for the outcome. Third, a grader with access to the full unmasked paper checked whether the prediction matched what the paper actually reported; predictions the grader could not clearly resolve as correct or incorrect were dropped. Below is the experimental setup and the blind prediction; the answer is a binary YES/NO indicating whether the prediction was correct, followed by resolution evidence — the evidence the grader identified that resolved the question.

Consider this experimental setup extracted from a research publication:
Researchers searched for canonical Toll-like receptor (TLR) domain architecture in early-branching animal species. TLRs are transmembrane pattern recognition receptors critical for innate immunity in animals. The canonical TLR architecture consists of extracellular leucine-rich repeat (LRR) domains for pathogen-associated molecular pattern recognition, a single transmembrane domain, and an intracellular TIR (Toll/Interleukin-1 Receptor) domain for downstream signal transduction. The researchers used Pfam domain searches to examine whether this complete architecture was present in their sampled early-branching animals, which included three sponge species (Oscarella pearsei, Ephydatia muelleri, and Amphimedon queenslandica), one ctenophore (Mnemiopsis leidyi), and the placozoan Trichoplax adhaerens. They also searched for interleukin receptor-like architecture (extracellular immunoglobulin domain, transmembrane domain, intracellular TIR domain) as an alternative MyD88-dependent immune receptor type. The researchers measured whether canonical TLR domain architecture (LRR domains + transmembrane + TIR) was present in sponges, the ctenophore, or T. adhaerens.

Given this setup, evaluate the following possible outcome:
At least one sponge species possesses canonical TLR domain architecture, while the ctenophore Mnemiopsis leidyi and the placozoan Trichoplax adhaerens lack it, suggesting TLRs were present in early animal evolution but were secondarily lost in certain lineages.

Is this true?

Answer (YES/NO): NO